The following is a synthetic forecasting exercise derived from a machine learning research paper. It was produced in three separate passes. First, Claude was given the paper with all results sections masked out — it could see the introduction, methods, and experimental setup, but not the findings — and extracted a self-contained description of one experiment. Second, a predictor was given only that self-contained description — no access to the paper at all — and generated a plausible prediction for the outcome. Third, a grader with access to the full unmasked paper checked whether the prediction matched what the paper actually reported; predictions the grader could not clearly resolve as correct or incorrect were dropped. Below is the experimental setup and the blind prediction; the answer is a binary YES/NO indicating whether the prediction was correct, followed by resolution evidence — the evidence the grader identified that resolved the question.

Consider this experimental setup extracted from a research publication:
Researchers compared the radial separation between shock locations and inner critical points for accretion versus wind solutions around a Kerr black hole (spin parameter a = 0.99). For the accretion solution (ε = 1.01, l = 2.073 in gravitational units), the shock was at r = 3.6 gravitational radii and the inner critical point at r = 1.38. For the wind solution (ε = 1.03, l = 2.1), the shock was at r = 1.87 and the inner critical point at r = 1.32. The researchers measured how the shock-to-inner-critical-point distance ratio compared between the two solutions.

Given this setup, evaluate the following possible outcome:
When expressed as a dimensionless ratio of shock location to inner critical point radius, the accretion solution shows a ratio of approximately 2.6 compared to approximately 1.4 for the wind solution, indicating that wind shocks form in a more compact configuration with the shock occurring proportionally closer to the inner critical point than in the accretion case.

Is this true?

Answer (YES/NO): YES